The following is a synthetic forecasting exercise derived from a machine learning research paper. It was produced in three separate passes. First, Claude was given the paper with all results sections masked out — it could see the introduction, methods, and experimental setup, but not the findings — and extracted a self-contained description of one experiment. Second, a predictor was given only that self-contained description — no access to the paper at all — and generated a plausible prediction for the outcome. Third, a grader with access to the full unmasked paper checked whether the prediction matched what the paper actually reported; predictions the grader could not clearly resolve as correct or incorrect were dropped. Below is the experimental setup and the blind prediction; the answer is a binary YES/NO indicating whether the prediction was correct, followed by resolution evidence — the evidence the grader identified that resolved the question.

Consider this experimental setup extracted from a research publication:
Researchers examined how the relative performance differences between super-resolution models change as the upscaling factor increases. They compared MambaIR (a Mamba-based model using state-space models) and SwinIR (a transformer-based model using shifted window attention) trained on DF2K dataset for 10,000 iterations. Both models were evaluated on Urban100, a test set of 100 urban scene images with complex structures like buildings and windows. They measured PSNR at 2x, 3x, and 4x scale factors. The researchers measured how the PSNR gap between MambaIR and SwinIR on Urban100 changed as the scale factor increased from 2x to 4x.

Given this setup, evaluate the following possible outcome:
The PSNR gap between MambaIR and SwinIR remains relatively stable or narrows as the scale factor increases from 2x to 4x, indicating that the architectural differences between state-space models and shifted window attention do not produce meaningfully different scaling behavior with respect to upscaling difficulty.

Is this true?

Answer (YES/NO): YES